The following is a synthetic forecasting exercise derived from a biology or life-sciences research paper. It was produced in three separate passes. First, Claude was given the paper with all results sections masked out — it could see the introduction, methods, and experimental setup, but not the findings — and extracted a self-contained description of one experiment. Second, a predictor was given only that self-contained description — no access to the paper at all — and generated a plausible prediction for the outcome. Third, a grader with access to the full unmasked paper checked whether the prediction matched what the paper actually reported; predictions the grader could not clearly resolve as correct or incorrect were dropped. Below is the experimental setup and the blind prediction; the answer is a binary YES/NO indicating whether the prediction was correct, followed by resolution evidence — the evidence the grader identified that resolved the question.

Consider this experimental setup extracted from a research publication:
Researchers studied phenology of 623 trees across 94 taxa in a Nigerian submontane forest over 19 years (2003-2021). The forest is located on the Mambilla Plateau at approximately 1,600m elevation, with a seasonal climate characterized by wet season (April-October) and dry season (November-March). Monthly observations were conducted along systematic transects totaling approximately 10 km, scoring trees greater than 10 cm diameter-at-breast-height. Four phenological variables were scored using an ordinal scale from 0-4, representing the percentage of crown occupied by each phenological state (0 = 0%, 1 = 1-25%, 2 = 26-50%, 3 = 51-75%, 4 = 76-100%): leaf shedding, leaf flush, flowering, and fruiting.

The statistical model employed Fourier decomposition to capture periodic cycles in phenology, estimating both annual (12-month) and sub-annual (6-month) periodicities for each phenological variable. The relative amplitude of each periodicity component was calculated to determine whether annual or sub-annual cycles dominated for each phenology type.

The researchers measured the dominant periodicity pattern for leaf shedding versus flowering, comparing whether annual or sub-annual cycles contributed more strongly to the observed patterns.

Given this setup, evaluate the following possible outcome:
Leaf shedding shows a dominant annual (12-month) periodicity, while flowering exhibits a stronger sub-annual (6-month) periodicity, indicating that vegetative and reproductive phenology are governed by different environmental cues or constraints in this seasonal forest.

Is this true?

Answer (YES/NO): NO